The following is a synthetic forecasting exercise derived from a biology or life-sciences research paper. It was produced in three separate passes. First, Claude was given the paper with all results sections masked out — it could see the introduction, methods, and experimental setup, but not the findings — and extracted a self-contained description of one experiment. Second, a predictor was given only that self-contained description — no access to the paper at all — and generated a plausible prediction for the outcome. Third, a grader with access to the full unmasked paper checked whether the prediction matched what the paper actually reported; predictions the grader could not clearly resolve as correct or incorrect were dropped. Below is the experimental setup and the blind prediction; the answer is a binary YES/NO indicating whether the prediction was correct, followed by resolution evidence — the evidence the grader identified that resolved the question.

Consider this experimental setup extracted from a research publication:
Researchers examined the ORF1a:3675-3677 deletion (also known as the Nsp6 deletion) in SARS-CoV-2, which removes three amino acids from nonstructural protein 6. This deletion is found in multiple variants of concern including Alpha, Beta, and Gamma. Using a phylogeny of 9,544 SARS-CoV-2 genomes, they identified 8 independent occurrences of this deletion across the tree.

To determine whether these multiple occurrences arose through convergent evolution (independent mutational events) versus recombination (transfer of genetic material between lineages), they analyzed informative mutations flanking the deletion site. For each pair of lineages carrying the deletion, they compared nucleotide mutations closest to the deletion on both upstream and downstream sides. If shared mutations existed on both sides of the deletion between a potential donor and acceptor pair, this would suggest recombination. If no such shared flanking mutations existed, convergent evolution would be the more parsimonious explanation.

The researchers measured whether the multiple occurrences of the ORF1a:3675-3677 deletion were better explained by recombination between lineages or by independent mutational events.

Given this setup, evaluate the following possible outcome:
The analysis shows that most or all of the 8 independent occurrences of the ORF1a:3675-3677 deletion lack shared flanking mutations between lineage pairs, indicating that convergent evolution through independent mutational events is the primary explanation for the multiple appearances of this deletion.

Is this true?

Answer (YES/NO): YES